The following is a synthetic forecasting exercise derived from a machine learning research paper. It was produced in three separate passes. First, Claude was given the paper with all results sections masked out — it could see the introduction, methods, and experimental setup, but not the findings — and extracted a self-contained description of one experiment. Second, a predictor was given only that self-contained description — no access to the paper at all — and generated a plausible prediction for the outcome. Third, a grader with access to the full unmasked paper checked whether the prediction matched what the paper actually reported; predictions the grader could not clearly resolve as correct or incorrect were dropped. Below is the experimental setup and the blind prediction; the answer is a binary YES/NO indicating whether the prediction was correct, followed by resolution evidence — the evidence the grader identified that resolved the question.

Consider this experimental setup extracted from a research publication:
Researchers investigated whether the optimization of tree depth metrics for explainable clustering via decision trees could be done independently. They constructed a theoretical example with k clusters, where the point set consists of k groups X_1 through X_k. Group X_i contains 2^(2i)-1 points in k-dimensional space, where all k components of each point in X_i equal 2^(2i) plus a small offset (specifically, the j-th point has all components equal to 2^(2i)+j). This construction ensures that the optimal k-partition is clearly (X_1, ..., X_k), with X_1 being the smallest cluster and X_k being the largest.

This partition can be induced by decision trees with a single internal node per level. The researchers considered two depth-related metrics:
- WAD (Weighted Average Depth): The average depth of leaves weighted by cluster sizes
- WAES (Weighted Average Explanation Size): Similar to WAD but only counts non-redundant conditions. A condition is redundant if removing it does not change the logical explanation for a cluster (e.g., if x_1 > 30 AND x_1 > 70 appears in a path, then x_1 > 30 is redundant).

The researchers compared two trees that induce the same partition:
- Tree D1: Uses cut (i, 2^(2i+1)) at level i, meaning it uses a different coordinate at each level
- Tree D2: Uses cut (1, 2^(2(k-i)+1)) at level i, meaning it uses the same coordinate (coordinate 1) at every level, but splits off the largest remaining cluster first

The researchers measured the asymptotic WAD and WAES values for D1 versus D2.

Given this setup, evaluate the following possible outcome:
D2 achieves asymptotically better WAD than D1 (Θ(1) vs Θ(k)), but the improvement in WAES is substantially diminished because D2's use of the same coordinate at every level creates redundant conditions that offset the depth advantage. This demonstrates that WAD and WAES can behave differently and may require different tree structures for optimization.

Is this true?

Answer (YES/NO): NO